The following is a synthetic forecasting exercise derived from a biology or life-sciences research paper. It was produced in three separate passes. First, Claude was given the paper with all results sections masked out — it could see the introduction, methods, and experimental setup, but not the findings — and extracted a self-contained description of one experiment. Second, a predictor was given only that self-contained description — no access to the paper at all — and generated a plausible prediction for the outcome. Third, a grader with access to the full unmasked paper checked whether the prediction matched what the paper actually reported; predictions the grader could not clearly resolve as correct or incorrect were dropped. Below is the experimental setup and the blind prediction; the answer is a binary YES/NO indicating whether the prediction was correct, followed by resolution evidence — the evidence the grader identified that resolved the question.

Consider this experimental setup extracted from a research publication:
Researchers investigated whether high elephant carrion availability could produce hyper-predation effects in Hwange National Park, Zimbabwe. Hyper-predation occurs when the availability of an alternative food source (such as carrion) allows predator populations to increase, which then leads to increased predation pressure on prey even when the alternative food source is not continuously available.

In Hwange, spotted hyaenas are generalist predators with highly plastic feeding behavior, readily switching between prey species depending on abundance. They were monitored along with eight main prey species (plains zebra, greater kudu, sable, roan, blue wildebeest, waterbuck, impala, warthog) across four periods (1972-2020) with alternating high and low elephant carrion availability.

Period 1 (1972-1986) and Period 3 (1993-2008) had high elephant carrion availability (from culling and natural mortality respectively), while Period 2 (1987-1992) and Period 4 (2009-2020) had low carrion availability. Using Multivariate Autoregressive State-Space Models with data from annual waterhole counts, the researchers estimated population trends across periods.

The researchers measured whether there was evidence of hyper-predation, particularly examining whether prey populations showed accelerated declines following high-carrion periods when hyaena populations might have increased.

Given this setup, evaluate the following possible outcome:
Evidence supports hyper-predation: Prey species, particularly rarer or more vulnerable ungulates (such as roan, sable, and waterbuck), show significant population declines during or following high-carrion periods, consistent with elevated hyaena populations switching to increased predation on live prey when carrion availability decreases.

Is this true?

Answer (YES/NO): NO